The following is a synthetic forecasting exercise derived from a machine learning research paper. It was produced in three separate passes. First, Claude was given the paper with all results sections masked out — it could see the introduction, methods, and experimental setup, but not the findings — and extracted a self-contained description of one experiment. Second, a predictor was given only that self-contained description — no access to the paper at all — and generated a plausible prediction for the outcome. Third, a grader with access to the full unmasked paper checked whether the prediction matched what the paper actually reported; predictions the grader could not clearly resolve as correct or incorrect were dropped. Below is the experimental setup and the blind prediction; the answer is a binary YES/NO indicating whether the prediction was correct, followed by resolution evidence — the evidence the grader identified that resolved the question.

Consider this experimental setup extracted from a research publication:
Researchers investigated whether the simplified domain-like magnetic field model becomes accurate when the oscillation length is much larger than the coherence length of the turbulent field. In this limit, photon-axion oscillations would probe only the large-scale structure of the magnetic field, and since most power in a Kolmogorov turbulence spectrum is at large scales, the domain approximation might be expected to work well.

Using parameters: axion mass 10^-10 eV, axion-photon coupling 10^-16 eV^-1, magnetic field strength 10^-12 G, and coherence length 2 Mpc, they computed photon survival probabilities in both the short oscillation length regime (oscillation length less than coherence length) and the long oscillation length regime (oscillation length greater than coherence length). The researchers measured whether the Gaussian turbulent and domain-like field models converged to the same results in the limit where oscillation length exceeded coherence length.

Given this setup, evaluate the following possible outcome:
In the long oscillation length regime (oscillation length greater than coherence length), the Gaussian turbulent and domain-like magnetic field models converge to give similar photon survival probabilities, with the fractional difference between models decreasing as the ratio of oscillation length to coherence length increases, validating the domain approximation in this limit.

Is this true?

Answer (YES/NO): NO